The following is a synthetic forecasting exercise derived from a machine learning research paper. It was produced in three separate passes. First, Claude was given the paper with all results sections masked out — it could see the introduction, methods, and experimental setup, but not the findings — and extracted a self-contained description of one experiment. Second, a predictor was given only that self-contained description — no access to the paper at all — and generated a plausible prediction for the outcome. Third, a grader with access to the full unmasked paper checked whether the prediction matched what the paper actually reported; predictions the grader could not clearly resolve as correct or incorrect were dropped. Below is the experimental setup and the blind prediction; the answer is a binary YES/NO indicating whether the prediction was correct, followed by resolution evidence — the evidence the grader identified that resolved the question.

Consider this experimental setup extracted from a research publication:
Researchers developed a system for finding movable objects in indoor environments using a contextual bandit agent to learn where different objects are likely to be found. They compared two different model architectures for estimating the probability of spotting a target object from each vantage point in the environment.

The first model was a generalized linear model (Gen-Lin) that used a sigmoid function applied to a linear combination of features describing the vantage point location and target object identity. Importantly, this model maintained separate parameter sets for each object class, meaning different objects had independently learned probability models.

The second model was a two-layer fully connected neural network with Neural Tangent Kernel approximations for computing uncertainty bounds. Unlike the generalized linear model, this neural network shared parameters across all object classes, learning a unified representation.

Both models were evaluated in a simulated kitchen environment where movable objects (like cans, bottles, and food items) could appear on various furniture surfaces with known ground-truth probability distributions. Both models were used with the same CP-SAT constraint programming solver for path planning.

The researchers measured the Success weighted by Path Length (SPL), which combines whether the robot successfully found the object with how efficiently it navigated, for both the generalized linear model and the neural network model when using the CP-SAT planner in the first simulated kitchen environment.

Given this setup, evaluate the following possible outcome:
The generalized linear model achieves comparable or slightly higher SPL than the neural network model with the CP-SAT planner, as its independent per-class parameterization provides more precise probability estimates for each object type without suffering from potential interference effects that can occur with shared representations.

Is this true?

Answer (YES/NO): YES